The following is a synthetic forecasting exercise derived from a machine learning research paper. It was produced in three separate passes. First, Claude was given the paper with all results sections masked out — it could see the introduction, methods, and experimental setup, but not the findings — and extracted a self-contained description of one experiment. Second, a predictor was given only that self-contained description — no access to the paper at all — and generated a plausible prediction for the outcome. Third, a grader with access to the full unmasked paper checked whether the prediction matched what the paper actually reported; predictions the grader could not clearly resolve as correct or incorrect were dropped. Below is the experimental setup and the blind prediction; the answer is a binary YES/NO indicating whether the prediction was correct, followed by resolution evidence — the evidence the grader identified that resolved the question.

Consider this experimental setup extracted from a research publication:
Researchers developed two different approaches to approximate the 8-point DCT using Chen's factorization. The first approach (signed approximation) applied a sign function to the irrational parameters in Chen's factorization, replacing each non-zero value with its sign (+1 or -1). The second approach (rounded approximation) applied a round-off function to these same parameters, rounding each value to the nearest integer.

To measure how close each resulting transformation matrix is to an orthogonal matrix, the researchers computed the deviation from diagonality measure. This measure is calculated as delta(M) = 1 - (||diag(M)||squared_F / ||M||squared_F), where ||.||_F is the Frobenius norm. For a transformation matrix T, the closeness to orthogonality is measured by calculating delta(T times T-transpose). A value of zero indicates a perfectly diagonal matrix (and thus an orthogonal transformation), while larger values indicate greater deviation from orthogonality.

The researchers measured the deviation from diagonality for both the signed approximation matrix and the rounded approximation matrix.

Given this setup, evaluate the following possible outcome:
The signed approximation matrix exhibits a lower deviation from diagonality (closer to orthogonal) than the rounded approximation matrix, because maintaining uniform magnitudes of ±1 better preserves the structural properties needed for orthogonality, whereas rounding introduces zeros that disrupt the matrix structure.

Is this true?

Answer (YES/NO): NO